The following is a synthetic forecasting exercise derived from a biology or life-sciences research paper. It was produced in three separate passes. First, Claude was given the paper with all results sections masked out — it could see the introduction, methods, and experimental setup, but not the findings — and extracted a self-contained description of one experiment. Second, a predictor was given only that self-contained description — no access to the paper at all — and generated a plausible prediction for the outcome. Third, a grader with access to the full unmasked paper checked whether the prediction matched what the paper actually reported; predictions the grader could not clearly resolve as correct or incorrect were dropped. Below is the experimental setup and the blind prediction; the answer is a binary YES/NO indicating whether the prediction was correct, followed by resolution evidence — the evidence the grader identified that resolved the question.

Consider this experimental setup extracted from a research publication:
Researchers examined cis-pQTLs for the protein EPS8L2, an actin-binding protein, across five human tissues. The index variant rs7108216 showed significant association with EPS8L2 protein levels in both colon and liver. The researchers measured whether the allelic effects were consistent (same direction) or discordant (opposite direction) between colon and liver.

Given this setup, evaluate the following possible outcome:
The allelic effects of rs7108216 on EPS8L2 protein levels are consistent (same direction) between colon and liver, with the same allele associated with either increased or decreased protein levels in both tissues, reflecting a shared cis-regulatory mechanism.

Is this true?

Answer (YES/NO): NO